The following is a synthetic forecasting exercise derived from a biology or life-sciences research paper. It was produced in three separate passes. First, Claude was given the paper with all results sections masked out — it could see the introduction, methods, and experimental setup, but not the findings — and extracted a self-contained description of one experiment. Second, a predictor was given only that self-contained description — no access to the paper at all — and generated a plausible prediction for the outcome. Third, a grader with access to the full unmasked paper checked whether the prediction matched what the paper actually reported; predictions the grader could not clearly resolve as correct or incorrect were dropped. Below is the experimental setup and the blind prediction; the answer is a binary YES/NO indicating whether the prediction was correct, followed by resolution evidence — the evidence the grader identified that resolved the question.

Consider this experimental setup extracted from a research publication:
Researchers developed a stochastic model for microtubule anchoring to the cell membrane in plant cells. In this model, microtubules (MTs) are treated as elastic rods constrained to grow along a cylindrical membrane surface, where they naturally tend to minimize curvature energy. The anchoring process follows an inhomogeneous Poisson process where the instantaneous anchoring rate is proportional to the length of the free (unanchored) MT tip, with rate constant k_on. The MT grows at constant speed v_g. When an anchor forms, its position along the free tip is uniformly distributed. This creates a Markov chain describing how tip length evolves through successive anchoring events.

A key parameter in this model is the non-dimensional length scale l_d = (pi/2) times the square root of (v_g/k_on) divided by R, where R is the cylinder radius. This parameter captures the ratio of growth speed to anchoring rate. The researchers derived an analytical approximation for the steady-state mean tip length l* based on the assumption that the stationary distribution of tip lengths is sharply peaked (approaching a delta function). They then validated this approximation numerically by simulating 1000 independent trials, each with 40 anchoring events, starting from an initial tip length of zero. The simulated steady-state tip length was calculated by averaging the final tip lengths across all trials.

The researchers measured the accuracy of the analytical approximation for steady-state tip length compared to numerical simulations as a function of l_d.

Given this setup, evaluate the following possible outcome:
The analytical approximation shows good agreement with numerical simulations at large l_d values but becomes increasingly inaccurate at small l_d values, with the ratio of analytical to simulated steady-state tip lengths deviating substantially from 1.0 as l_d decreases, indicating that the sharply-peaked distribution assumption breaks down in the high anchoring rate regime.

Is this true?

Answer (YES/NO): NO